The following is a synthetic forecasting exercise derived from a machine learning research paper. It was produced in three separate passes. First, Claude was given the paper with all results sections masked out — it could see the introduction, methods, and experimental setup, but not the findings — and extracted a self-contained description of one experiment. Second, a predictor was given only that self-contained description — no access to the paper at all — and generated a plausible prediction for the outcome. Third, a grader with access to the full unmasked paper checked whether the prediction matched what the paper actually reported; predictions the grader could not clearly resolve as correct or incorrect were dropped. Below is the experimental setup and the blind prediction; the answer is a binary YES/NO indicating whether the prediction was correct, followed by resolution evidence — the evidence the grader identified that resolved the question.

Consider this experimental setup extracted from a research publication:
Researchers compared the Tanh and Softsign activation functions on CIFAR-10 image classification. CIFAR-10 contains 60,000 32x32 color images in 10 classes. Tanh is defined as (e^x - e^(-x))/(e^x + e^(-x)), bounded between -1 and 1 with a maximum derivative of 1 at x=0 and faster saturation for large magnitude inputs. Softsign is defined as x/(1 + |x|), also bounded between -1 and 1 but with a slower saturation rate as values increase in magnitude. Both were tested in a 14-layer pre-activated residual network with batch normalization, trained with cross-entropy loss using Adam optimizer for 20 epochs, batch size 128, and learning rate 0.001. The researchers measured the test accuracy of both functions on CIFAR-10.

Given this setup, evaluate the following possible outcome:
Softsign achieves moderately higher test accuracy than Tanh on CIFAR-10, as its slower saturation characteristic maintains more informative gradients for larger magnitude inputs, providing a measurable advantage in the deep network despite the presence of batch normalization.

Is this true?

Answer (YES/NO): NO